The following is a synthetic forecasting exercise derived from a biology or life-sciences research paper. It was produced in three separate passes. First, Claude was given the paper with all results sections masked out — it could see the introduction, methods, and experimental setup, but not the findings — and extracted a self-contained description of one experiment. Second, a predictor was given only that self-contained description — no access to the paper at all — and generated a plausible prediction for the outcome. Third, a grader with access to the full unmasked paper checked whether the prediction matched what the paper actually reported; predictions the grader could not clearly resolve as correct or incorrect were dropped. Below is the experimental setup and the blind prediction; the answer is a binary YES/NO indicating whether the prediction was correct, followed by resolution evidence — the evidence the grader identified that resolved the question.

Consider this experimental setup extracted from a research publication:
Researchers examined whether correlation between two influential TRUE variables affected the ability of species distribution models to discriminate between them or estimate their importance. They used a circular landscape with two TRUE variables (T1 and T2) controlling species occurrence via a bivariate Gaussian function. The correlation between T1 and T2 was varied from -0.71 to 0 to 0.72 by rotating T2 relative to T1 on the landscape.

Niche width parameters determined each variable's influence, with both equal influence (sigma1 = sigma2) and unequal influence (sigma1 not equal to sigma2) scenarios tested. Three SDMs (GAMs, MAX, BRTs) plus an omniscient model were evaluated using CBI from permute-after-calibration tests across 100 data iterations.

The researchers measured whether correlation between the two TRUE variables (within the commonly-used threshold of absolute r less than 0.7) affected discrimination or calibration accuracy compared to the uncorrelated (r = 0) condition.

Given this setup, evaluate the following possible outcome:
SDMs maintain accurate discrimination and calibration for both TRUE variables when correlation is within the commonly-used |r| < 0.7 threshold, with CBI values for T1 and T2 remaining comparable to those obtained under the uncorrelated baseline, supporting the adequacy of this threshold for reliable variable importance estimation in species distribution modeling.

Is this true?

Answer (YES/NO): NO